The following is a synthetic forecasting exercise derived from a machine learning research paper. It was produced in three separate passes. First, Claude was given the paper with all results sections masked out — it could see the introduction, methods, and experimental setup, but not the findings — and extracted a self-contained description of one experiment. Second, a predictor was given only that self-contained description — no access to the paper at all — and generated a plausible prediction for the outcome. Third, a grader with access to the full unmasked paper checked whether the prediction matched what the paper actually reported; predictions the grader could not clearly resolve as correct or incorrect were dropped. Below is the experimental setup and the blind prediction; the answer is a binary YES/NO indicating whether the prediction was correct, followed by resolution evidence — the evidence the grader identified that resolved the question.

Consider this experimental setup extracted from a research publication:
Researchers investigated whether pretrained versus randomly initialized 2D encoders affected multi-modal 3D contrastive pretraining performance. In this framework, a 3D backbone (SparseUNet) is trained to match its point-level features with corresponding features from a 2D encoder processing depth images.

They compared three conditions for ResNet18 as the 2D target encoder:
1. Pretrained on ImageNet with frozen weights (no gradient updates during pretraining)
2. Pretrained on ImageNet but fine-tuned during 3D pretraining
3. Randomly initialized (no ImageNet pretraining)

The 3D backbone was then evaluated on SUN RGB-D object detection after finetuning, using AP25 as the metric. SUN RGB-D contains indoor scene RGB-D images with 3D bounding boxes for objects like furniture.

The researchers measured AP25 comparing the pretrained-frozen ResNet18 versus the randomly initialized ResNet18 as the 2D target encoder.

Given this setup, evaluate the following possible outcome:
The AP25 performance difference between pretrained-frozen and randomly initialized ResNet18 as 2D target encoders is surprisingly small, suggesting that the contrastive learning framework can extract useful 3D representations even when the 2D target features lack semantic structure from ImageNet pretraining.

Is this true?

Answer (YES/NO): YES